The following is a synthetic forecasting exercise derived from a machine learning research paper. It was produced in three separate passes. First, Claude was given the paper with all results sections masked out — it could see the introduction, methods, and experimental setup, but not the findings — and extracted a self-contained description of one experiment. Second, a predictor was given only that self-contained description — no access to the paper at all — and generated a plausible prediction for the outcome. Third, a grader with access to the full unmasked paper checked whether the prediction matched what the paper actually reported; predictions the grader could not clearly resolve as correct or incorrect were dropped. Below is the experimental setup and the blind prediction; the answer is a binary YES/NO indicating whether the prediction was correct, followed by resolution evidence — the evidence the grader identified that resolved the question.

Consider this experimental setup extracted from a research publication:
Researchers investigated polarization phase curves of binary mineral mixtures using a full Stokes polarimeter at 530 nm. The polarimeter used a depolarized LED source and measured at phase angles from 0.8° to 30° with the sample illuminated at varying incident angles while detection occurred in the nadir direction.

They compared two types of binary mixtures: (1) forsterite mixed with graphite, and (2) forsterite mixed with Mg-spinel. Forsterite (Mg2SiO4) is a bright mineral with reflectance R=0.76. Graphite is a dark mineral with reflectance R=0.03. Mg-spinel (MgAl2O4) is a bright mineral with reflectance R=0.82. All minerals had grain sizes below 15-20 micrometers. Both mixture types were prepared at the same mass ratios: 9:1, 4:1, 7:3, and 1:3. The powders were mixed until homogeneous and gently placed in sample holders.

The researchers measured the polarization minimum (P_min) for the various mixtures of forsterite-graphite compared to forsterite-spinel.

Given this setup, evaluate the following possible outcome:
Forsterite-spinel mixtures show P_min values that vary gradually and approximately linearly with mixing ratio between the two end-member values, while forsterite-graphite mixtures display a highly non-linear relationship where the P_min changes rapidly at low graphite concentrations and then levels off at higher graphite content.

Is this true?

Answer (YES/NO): NO